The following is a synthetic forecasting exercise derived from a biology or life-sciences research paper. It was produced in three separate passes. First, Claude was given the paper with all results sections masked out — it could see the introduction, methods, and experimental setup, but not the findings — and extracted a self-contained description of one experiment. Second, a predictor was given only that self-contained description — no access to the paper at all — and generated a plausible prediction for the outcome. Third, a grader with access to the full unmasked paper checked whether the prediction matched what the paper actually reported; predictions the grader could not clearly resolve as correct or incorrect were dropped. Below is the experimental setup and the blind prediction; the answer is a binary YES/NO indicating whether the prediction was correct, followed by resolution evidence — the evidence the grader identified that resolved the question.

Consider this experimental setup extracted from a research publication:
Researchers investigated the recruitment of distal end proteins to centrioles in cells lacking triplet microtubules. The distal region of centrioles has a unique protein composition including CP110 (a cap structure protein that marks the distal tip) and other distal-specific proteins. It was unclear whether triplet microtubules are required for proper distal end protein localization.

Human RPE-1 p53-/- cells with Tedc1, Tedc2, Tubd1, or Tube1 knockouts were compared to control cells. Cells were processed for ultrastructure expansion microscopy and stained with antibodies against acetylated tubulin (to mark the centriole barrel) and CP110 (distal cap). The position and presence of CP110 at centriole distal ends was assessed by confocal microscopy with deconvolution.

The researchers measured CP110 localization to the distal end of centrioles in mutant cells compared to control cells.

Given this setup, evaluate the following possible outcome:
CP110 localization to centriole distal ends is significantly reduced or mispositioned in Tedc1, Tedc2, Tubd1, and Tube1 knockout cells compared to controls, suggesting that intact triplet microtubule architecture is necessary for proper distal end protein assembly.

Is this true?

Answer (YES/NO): NO